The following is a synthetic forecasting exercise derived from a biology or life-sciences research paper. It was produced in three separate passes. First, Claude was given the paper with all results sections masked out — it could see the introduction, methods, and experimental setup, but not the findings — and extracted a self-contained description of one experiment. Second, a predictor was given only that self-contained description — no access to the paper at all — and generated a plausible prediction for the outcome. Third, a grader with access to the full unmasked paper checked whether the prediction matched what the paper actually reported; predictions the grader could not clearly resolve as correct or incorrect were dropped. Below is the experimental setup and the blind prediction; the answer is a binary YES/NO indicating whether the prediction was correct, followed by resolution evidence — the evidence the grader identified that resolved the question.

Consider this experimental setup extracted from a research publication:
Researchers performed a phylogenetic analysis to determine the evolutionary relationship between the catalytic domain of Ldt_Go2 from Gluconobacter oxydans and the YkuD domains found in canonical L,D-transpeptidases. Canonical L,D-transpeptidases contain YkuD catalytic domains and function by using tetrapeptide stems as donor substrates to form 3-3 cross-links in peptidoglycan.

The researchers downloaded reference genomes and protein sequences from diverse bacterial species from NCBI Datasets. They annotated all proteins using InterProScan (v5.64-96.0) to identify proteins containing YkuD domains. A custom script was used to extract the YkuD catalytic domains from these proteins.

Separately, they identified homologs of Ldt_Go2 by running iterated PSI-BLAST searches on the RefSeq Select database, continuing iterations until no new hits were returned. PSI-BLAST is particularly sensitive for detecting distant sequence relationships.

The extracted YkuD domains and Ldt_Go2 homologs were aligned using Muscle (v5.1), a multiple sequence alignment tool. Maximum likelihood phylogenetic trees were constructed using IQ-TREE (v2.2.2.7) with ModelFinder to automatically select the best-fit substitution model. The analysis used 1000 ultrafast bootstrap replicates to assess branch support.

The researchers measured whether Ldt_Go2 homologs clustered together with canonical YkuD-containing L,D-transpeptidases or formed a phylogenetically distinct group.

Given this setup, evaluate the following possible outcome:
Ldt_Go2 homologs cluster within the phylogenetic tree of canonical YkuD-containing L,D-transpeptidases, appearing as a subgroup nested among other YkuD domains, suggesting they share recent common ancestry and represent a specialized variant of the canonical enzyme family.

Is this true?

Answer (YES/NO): NO